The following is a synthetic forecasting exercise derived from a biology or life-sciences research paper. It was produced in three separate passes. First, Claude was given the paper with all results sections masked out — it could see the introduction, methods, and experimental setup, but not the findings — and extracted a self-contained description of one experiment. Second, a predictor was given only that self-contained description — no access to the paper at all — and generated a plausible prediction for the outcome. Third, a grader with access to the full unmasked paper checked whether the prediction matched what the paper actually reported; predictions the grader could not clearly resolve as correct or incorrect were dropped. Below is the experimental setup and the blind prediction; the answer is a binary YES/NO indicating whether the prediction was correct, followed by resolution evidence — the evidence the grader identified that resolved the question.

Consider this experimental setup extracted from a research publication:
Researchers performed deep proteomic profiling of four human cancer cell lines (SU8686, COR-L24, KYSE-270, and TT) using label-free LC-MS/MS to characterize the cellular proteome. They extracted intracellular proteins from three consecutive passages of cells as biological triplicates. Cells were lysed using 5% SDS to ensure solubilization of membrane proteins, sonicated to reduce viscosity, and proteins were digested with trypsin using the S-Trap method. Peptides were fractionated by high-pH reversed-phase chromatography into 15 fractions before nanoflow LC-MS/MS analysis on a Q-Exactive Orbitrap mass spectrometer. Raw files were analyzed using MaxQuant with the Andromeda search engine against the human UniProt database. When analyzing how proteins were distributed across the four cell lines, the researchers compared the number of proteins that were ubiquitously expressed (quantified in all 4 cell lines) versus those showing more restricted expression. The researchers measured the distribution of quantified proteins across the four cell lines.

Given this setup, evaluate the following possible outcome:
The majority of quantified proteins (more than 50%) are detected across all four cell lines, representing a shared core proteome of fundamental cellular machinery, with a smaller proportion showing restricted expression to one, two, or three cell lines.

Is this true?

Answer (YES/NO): YES